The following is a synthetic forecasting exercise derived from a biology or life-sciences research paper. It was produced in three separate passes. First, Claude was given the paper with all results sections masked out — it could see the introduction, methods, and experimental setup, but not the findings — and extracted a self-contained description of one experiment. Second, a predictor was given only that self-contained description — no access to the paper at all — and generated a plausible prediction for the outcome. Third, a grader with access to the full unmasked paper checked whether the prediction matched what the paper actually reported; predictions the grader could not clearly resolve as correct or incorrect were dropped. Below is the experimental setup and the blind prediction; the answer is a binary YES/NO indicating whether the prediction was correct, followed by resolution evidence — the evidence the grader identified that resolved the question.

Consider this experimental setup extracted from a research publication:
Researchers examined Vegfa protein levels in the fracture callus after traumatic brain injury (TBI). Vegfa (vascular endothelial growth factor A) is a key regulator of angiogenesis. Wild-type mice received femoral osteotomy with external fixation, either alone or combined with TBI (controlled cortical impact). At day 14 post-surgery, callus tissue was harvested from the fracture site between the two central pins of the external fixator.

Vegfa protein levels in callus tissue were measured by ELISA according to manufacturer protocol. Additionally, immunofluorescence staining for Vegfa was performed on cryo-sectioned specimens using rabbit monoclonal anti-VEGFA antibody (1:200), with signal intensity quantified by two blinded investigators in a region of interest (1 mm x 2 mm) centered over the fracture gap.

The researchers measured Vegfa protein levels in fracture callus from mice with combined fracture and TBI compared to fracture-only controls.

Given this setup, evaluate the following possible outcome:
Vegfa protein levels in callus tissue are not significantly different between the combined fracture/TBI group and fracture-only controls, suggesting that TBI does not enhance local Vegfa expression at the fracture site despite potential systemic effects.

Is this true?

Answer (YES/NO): NO